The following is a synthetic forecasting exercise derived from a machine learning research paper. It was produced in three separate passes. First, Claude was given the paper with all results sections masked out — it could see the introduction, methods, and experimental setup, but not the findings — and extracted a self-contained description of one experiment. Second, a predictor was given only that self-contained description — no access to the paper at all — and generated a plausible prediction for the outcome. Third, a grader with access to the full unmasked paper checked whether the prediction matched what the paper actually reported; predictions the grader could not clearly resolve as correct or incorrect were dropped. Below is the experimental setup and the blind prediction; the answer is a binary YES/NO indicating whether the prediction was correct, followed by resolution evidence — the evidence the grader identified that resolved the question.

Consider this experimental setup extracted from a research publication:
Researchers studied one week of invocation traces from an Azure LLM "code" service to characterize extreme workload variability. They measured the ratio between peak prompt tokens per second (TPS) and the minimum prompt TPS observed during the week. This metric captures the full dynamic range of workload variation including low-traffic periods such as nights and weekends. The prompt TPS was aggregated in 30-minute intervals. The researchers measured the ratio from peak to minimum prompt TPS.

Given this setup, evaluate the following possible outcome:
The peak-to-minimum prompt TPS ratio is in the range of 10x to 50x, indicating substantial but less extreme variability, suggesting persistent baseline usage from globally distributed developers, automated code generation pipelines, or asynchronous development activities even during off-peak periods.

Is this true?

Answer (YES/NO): YES